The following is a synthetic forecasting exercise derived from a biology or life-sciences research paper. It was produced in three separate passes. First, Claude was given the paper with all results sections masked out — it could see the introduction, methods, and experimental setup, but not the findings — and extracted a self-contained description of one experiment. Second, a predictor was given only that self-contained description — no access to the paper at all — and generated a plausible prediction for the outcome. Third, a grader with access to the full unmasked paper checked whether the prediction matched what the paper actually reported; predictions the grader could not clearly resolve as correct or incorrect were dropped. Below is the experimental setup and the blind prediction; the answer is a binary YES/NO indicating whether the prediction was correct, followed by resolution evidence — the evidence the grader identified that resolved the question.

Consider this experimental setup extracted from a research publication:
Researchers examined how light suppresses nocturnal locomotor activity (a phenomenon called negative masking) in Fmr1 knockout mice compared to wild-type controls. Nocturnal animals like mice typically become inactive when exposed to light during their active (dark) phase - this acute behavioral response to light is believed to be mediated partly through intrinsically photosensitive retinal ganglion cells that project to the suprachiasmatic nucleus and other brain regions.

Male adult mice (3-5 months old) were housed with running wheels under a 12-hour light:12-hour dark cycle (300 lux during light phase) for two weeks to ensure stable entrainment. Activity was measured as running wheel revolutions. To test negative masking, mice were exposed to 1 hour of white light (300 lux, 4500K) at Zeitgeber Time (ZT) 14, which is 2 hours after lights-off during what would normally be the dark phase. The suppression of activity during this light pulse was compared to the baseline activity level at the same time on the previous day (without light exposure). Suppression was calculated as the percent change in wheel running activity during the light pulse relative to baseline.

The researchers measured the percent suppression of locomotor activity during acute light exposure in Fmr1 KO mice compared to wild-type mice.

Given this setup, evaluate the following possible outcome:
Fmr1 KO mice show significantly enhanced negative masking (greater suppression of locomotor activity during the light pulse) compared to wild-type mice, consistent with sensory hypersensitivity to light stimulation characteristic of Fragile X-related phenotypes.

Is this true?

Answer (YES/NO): NO